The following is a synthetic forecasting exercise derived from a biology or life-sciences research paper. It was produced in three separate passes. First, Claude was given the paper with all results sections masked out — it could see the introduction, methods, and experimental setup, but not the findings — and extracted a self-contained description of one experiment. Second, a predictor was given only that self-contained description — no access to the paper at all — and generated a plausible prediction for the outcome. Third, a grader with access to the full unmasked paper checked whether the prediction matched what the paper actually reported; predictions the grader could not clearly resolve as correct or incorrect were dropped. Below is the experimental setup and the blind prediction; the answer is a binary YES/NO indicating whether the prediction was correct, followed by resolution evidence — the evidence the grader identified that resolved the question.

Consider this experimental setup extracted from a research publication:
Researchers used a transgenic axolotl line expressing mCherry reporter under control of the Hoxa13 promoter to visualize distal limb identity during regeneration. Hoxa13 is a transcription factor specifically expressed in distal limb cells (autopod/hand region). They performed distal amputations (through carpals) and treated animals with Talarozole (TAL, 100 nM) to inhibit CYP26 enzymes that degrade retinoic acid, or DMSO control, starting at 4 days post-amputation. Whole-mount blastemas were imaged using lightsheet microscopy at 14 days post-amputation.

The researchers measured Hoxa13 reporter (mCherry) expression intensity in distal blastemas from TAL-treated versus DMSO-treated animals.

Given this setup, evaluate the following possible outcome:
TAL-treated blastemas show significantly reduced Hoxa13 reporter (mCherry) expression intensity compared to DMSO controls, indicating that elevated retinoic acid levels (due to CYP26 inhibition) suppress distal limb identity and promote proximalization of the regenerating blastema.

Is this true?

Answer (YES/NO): YES